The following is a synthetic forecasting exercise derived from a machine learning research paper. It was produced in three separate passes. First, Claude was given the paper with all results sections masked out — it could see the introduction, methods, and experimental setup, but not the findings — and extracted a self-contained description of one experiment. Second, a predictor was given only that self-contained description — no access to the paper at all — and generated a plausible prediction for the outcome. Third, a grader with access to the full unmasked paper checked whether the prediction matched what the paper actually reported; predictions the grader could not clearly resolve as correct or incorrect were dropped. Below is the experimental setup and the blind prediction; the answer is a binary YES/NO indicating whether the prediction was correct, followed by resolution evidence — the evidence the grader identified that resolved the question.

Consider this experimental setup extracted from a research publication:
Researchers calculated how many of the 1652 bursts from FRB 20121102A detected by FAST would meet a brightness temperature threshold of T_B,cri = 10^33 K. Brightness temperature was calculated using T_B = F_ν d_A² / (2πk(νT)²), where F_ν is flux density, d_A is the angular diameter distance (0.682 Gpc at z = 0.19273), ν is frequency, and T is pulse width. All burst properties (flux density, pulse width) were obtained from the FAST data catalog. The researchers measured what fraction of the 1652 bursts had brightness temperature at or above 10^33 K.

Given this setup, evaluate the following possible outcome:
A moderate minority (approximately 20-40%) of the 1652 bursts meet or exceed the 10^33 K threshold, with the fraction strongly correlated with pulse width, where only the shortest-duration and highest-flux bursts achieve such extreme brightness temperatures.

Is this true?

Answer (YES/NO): NO